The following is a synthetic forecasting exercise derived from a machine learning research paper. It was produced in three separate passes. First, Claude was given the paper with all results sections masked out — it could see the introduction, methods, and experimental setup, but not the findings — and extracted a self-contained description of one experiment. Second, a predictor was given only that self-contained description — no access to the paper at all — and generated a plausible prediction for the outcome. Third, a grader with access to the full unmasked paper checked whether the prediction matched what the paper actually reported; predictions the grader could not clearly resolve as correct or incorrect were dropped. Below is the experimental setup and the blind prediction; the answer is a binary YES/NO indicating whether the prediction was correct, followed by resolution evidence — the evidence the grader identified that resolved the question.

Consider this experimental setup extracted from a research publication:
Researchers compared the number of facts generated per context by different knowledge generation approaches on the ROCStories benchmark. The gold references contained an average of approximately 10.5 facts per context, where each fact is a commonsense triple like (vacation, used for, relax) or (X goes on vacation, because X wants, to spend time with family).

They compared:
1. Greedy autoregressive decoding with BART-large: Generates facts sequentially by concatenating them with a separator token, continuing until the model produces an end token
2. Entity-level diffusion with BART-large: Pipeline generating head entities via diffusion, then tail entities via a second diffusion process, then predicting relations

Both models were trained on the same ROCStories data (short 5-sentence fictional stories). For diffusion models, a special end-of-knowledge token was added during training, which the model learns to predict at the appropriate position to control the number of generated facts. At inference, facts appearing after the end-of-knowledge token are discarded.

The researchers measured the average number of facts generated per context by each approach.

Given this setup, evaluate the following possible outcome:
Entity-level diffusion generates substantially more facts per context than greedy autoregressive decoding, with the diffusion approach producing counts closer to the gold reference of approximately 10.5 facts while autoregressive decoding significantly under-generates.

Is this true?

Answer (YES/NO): YES